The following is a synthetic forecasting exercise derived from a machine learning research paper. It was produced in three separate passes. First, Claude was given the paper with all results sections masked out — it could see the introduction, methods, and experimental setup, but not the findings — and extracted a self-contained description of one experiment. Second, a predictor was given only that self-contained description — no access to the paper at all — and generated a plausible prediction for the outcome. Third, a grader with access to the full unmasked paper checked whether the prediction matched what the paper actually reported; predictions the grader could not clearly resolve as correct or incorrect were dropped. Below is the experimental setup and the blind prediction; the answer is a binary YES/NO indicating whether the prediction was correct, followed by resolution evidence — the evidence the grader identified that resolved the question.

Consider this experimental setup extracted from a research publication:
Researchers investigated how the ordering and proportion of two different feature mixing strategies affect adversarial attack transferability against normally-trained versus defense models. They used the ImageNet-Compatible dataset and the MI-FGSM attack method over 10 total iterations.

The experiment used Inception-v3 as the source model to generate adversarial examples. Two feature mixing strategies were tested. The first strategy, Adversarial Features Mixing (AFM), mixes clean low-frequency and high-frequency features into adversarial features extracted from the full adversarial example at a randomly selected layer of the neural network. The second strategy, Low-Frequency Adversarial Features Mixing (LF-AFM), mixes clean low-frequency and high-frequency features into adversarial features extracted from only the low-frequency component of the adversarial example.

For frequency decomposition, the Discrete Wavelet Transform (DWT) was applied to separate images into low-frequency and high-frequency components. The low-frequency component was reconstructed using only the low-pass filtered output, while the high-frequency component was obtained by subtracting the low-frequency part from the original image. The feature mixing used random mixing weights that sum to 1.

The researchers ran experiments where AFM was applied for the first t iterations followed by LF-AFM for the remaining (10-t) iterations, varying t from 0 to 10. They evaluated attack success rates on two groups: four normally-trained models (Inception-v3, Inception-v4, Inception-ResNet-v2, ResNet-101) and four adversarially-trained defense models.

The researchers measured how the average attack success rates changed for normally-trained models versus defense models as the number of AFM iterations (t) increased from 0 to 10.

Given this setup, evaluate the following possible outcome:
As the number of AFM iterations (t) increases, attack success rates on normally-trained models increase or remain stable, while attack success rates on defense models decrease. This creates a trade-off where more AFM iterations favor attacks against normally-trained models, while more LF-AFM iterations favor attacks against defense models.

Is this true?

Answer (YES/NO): YES